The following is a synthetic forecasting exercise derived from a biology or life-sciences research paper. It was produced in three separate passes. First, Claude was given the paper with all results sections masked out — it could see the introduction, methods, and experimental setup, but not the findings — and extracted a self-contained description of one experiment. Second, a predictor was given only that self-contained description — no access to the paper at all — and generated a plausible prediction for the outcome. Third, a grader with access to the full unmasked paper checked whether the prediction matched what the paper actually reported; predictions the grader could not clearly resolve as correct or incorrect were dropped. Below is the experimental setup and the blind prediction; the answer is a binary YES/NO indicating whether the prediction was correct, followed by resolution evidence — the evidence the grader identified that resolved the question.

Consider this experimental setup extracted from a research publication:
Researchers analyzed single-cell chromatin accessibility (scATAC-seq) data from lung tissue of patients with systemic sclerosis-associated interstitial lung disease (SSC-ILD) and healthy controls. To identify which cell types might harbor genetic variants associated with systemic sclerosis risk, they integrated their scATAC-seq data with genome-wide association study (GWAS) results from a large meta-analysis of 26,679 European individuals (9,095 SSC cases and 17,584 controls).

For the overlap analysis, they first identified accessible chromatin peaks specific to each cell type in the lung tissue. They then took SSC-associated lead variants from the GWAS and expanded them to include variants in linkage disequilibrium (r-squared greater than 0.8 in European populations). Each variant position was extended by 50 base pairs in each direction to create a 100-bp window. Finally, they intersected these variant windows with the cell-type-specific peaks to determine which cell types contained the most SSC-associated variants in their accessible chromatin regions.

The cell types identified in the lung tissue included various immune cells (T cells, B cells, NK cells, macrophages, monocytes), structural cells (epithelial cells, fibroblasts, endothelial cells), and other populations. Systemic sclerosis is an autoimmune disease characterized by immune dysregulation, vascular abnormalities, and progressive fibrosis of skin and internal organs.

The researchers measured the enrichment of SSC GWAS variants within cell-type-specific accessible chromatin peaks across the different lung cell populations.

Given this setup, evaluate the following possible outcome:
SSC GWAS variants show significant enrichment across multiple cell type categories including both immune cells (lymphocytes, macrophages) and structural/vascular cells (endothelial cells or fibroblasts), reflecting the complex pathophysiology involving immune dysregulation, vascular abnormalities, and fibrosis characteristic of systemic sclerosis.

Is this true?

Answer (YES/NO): NO